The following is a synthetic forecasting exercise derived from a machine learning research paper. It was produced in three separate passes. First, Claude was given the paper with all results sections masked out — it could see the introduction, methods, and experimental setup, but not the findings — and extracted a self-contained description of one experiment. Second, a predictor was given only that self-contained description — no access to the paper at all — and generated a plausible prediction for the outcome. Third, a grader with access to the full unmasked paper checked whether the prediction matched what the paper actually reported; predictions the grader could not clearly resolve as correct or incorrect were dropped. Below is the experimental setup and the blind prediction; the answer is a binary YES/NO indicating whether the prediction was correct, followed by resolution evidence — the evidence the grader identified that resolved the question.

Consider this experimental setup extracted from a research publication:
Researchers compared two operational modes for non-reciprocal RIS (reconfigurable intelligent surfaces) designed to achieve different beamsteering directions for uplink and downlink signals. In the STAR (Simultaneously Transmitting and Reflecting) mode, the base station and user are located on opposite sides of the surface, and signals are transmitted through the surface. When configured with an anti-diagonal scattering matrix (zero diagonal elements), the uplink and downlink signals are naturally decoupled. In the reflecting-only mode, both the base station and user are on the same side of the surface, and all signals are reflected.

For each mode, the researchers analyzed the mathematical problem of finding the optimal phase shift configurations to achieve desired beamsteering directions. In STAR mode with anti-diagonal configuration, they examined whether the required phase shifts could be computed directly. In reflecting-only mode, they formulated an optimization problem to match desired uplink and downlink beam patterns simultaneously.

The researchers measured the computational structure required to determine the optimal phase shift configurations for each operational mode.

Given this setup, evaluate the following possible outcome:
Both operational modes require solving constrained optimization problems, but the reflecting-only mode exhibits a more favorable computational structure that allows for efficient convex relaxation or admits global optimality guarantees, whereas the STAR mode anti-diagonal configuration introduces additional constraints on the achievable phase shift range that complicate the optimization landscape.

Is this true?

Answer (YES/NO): NO